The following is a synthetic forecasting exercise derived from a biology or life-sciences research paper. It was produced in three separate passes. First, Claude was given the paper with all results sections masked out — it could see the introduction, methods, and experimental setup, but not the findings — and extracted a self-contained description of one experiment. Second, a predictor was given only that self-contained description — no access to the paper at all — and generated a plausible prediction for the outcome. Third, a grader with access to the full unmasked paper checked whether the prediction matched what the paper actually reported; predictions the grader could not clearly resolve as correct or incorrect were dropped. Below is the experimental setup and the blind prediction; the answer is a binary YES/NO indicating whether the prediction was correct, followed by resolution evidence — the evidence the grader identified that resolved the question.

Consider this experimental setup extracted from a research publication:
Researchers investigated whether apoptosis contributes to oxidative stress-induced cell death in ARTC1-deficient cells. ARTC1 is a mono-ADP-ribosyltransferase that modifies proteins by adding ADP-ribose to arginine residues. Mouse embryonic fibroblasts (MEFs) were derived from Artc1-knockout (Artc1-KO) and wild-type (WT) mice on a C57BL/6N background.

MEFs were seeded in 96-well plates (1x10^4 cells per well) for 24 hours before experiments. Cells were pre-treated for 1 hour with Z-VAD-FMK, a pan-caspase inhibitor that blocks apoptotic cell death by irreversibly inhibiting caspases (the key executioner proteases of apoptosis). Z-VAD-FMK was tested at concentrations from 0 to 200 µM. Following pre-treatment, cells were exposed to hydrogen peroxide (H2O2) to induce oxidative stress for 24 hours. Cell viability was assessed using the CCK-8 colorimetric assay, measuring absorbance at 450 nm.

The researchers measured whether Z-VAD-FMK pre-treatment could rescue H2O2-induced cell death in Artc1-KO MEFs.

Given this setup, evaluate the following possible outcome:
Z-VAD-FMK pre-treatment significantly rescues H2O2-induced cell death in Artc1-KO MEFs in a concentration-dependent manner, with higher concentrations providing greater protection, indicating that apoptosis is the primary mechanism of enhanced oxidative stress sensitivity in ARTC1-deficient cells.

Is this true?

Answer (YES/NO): NO